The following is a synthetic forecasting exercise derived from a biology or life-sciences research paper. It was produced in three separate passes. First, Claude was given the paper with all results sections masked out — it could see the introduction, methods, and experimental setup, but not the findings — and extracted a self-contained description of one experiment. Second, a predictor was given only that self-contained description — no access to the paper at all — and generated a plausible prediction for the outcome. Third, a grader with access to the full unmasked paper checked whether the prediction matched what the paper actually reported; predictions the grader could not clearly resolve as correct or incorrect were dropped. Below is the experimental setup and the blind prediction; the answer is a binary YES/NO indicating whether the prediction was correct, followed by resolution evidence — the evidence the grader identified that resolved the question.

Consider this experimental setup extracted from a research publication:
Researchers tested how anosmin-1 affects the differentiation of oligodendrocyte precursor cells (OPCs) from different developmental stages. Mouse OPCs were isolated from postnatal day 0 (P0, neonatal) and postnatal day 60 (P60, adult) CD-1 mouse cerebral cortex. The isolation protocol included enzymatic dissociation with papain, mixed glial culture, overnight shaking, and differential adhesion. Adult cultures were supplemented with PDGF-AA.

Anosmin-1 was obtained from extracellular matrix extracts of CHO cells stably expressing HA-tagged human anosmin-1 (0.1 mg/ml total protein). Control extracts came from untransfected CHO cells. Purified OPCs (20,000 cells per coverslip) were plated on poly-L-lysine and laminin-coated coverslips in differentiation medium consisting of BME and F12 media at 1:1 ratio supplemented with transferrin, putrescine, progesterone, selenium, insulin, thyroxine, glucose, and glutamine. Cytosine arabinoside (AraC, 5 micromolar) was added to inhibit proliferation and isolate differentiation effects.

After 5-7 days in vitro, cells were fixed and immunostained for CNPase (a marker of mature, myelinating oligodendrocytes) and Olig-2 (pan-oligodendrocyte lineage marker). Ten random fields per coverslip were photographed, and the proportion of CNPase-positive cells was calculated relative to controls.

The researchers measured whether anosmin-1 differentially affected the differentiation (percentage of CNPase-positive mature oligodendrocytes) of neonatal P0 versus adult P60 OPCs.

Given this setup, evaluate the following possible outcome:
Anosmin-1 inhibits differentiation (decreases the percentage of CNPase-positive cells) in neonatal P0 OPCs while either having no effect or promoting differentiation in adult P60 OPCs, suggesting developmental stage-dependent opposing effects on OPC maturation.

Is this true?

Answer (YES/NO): NO